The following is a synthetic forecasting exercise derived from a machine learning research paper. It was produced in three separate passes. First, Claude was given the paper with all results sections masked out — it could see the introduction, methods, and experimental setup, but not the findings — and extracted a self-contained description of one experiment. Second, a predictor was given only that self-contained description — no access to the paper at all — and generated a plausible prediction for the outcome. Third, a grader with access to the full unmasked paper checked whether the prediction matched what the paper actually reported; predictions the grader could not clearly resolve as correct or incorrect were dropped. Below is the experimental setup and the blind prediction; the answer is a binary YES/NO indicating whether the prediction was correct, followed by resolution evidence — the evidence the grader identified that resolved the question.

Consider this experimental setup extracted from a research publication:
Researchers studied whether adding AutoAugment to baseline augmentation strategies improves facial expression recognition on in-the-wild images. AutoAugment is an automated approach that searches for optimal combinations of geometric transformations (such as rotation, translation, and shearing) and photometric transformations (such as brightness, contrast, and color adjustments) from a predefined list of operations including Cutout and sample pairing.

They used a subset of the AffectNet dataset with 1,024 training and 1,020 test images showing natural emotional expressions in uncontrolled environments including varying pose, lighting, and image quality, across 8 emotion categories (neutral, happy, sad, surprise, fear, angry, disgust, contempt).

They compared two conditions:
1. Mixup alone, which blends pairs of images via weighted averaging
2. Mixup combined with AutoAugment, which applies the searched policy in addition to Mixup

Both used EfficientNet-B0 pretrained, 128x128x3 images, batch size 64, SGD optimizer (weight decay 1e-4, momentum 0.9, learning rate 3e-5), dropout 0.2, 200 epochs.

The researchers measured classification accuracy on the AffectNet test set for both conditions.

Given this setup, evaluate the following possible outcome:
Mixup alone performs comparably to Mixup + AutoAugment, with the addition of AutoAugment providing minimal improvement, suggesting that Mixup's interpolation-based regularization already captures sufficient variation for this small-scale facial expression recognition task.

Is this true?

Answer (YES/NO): NO